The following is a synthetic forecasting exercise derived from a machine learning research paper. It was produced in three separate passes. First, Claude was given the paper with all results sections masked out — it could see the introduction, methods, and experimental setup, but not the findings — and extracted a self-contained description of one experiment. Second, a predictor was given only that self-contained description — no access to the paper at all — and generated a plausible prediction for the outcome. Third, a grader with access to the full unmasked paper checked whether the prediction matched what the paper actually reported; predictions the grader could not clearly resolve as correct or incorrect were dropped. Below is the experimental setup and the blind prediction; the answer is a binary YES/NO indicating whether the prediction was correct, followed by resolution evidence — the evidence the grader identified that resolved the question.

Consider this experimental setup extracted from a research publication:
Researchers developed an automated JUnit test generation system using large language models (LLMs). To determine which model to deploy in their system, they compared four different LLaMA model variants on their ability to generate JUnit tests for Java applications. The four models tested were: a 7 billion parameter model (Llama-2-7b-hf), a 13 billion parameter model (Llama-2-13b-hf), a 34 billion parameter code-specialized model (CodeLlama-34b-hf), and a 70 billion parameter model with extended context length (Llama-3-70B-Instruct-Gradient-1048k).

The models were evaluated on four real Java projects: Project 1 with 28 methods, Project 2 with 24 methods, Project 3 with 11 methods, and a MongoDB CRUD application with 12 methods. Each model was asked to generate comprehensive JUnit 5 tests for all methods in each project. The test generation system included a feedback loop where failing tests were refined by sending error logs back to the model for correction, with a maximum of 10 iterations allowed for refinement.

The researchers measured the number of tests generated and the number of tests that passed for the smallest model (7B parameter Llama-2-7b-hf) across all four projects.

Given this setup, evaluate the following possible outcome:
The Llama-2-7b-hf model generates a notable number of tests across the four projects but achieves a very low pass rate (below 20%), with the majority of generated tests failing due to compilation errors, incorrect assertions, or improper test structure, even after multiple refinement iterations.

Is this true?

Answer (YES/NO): NO